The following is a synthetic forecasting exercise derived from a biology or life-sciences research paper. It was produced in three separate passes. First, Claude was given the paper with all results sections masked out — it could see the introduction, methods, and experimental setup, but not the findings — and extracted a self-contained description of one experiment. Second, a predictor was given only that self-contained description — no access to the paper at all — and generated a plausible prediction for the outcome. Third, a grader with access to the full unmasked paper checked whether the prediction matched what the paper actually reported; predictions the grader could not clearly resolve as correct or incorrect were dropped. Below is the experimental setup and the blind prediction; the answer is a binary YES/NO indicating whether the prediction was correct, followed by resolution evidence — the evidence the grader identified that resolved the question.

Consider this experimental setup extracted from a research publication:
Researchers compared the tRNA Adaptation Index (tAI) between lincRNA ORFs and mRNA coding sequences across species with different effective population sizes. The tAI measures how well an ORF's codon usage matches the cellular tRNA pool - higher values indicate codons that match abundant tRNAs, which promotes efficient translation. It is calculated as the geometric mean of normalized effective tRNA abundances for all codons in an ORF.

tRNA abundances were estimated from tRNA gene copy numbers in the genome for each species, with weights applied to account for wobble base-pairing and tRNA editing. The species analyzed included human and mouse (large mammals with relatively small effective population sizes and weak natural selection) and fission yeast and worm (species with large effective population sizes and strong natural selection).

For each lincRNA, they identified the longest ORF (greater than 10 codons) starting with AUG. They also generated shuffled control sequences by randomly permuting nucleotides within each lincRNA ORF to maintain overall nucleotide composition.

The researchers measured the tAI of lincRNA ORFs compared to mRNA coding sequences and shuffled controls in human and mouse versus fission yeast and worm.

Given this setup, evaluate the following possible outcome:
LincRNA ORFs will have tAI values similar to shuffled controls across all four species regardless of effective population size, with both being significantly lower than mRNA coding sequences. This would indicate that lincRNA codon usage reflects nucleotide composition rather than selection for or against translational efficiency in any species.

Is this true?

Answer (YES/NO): NO